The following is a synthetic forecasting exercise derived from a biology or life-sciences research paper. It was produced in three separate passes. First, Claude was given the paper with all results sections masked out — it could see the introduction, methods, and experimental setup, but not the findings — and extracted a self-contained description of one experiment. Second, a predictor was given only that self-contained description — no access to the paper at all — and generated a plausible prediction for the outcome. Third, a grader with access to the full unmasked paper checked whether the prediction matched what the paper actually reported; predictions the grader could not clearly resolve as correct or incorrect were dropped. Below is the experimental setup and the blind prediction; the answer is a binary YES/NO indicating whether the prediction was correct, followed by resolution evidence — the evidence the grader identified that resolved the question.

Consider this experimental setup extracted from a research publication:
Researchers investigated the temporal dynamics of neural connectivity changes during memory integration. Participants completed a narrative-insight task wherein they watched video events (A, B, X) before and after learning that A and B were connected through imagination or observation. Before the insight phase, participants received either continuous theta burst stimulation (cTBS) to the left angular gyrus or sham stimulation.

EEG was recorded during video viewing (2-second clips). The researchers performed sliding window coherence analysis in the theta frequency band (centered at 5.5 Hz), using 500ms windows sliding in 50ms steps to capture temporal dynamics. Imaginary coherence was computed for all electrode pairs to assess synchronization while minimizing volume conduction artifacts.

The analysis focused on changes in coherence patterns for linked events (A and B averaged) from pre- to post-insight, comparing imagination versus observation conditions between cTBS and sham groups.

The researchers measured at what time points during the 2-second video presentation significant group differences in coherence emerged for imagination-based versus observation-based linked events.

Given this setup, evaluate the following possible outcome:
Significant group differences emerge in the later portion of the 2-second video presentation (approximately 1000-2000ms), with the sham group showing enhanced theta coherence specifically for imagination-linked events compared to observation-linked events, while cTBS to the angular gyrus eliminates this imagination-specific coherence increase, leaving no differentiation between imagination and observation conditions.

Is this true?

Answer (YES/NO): NO